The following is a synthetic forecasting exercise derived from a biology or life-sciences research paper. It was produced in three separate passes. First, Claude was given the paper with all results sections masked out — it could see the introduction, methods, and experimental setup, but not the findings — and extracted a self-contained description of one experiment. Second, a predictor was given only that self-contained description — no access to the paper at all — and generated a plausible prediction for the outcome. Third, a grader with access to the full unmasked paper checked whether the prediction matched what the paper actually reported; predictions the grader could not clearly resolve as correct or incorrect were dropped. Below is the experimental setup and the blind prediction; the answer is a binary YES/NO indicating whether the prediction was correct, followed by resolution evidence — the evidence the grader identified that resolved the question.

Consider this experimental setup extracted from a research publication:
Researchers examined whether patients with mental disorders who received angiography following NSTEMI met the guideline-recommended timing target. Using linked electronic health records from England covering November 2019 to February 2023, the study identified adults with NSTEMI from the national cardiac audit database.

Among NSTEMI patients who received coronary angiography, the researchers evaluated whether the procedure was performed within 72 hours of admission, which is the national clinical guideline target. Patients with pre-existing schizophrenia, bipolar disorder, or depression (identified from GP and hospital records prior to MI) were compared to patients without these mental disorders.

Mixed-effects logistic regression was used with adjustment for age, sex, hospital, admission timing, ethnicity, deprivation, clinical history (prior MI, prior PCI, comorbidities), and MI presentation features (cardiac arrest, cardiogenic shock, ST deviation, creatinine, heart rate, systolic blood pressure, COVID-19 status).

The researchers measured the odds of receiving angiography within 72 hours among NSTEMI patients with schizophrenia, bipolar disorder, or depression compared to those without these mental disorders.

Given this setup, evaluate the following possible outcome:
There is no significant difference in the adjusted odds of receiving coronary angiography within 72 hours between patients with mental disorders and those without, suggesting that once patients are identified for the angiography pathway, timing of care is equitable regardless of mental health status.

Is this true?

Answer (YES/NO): YES